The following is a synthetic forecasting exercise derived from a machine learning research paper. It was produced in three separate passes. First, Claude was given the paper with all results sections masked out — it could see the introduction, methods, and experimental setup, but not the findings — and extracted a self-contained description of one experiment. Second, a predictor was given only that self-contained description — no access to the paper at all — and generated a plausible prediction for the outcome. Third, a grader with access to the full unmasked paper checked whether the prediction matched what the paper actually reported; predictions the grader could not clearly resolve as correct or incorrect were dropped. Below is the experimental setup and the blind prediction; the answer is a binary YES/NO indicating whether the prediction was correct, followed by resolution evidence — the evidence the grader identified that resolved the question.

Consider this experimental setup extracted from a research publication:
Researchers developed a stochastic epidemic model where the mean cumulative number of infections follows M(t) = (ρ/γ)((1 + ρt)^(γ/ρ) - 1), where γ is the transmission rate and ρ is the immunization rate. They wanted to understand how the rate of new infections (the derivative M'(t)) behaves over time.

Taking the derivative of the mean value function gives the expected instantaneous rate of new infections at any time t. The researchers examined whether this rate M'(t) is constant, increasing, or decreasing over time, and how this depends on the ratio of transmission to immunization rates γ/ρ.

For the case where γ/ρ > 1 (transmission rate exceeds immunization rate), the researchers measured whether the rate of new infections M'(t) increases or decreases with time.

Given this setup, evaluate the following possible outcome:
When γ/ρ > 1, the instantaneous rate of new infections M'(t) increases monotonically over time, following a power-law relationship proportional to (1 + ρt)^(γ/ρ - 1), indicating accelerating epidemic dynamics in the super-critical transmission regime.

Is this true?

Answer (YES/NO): YES